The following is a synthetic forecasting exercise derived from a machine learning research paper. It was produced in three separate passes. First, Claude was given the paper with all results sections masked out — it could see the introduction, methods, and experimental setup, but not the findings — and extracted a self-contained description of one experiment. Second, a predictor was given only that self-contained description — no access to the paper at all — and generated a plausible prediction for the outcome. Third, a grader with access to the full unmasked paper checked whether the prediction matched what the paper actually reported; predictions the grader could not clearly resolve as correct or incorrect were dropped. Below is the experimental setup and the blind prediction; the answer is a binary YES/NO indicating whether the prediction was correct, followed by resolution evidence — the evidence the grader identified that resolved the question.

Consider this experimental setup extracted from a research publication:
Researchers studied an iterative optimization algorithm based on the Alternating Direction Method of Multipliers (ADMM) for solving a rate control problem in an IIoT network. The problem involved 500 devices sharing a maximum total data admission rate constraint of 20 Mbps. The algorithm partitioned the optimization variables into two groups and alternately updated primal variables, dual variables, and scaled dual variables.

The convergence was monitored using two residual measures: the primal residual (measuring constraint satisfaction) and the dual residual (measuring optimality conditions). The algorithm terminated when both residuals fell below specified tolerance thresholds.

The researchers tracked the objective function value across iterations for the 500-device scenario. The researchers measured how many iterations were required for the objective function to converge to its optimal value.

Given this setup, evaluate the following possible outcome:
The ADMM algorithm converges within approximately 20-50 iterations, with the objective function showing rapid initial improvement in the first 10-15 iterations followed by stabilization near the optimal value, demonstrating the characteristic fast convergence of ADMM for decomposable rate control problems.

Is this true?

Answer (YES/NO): NO